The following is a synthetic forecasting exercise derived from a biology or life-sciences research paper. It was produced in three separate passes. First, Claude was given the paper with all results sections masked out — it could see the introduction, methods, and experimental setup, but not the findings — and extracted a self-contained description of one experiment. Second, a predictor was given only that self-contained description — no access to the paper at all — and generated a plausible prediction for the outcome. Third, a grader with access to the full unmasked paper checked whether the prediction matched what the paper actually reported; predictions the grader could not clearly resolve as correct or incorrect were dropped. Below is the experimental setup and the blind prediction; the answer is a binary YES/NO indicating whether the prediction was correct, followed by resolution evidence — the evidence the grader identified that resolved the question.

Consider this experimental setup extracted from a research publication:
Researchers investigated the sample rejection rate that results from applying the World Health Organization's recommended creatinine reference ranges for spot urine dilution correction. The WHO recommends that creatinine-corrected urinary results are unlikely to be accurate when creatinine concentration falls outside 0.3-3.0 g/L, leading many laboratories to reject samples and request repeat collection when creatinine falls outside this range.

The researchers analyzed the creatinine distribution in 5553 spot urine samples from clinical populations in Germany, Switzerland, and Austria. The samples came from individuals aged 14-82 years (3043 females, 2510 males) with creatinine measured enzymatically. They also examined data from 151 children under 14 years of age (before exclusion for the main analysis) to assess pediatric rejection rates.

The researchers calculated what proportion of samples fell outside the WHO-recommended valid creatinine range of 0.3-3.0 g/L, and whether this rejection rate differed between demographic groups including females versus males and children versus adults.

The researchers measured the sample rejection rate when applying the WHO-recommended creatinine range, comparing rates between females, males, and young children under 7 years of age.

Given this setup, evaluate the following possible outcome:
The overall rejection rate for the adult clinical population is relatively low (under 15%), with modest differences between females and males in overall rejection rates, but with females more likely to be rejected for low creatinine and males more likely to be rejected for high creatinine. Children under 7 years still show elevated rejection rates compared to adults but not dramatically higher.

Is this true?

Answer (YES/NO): NO